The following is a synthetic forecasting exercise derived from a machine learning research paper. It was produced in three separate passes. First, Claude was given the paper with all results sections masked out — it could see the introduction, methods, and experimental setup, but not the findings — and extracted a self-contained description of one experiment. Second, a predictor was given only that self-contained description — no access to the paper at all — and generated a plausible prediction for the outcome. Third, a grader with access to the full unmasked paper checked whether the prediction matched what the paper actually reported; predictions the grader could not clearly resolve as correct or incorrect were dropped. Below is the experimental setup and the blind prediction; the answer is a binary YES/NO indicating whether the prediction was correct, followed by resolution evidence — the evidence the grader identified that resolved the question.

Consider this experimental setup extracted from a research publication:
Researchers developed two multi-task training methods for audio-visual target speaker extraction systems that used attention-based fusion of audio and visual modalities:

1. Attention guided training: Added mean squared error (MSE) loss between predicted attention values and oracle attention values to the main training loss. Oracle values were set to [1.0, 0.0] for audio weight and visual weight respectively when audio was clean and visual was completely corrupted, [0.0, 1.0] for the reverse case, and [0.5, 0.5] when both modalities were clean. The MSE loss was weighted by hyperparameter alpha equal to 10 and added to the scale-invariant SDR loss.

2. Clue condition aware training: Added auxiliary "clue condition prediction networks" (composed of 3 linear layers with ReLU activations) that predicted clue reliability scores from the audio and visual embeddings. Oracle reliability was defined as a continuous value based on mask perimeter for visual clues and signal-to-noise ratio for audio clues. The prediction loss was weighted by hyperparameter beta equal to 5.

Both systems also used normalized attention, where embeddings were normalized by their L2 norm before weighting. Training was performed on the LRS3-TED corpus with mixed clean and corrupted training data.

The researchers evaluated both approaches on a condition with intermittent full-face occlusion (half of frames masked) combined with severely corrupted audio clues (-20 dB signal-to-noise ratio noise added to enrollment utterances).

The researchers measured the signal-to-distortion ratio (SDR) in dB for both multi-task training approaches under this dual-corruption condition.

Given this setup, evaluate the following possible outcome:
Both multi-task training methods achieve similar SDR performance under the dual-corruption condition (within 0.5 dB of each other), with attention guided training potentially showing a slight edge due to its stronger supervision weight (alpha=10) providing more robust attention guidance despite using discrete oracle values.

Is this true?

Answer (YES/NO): YES